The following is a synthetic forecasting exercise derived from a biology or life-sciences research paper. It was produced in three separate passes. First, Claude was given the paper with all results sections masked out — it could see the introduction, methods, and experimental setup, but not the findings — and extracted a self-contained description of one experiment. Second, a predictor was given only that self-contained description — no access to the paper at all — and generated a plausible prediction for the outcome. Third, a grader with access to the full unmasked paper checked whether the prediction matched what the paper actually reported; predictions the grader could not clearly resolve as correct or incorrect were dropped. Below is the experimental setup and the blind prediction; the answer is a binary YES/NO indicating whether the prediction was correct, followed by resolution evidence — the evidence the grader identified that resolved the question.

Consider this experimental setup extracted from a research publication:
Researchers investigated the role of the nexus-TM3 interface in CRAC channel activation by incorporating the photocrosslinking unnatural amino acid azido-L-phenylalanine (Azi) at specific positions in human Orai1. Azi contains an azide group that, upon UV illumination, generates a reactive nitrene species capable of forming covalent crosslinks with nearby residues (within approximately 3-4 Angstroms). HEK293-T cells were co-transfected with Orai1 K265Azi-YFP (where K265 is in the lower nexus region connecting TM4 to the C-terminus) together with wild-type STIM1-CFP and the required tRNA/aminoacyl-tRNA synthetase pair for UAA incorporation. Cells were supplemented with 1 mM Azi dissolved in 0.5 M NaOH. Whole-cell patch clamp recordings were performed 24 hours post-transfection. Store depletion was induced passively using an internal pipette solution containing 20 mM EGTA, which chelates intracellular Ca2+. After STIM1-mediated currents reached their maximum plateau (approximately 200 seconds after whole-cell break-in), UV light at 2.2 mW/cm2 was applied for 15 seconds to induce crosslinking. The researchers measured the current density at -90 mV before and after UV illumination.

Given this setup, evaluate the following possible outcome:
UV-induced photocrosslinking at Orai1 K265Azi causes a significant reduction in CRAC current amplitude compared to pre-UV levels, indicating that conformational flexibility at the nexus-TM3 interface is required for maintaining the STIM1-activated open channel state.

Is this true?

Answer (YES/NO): YES